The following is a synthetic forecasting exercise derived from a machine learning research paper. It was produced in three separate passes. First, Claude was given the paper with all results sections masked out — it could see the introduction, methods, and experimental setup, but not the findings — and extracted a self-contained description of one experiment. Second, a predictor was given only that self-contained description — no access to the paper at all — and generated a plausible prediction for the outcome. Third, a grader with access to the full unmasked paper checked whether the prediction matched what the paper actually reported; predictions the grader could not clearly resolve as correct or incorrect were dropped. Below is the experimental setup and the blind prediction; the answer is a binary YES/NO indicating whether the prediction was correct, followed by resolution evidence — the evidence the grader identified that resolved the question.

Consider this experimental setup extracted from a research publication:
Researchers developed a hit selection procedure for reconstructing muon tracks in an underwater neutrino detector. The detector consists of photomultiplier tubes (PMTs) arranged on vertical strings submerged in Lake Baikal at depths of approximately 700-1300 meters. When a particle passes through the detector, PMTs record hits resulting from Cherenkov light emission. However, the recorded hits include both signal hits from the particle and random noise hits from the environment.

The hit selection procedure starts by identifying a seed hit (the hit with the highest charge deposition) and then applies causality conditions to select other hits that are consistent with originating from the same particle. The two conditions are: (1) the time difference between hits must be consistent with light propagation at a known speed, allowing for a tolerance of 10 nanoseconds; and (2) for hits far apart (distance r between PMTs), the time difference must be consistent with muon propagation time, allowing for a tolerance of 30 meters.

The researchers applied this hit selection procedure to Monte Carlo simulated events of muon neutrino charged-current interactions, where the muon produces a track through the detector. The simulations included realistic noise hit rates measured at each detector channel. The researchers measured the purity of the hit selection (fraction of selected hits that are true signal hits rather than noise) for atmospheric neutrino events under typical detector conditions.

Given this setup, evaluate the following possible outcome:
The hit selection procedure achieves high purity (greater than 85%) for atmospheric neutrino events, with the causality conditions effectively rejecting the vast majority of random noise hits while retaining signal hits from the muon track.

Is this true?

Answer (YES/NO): NO